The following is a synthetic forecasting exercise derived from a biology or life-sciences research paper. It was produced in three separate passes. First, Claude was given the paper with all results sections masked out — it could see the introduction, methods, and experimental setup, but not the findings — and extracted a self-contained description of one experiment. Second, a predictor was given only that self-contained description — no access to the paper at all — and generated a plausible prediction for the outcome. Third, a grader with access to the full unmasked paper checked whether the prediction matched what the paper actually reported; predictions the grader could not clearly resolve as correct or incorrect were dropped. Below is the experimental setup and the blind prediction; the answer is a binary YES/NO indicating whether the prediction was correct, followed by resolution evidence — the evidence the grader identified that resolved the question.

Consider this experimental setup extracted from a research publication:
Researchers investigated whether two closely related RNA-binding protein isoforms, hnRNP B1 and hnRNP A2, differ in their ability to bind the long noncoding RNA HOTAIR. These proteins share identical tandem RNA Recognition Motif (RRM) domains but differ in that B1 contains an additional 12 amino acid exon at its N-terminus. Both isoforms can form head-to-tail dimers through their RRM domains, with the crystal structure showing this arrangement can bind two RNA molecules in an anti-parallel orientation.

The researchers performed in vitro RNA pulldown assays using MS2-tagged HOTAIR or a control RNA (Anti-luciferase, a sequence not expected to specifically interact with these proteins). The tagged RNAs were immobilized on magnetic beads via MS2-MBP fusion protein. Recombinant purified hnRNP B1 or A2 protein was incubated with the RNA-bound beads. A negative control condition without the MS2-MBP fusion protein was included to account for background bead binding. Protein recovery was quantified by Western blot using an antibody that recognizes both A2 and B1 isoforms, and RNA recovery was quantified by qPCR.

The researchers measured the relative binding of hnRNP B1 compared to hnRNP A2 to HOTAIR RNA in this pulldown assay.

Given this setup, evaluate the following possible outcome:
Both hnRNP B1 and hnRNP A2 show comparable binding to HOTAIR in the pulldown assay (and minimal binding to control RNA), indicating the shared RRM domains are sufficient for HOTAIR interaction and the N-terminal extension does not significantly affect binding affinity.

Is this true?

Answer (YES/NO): NO